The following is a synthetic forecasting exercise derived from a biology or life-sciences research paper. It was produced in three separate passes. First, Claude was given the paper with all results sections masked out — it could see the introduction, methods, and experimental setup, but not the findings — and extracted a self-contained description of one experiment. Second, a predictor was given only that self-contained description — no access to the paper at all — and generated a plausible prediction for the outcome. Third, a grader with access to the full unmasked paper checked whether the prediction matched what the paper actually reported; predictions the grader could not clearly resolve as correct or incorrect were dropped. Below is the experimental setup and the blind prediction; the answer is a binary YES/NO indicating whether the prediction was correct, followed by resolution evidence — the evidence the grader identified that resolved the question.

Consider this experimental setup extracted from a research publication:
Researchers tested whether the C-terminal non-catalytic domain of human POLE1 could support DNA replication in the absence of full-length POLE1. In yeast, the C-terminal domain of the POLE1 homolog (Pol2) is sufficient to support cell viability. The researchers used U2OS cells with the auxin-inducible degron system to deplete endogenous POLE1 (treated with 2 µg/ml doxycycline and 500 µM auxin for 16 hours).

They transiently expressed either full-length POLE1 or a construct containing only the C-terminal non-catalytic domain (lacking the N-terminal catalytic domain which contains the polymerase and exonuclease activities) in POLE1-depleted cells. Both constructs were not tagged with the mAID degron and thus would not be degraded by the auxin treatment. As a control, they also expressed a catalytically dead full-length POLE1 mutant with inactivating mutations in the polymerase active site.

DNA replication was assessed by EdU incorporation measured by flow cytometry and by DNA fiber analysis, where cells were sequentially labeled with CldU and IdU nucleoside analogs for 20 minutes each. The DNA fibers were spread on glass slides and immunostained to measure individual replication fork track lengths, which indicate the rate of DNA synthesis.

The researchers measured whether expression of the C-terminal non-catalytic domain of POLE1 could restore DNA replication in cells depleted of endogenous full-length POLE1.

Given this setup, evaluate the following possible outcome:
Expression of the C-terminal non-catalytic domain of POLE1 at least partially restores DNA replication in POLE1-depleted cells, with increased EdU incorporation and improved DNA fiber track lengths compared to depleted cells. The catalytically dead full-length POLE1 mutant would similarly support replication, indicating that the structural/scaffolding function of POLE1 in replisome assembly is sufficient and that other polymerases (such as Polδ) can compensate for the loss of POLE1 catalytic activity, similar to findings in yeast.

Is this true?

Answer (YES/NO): YES